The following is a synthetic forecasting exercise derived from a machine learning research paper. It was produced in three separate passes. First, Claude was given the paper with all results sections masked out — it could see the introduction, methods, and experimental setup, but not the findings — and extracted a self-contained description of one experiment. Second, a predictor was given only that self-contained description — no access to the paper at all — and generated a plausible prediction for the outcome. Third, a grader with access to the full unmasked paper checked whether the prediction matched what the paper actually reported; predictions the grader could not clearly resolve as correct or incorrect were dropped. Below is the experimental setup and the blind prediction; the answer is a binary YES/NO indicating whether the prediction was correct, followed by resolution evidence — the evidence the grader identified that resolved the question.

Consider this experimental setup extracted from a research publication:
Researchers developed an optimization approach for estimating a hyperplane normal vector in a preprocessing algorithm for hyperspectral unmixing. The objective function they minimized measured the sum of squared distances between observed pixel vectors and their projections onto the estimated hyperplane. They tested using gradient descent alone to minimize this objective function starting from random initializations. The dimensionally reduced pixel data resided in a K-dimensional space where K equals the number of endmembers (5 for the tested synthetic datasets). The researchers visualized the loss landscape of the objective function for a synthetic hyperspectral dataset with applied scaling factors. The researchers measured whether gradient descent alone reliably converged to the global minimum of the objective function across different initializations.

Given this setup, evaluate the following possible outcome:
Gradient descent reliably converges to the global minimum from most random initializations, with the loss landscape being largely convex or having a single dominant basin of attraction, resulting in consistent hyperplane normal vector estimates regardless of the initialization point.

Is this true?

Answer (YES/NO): NO